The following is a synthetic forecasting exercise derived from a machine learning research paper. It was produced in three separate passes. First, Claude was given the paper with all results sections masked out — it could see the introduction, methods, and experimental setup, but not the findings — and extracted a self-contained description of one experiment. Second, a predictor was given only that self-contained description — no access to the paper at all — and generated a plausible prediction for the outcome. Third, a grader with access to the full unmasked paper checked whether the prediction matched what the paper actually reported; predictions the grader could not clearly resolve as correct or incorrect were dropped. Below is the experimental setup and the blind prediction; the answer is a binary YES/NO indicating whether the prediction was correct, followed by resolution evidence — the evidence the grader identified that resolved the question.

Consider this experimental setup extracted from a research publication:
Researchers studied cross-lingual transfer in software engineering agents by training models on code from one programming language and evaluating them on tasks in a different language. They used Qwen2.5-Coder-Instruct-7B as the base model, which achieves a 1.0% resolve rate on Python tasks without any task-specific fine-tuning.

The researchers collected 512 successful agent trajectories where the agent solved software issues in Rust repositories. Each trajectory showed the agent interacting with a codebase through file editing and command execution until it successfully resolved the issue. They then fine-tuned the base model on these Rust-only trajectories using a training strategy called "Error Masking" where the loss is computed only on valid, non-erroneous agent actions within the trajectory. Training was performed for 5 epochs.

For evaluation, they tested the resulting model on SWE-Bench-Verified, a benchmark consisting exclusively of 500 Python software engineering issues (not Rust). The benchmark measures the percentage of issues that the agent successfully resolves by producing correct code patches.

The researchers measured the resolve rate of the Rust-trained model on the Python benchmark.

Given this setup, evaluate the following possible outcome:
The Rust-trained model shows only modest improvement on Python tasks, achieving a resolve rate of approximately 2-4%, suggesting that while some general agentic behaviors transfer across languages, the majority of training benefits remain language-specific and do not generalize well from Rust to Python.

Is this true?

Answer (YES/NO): NO